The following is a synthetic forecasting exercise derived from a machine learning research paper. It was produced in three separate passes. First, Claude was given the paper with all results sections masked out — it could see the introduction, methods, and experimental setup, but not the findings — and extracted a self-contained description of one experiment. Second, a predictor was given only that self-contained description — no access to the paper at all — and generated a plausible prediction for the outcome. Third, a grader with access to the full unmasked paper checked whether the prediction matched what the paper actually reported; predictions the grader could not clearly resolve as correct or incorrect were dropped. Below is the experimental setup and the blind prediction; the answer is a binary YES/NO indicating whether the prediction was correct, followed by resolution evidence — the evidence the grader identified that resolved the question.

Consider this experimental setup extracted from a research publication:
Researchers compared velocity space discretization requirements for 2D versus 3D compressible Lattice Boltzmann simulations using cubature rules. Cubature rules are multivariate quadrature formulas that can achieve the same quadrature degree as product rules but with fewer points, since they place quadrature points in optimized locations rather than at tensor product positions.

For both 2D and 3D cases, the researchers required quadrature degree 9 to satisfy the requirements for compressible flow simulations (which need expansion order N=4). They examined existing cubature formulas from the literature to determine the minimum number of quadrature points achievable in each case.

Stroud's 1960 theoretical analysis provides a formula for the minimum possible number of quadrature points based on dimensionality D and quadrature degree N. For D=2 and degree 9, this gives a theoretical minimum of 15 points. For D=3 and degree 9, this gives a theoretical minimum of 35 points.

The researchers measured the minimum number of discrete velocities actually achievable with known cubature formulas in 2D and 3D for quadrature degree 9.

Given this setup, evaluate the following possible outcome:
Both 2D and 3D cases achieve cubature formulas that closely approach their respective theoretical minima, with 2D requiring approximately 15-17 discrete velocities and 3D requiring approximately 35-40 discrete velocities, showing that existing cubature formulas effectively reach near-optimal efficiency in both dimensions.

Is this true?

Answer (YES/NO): NO